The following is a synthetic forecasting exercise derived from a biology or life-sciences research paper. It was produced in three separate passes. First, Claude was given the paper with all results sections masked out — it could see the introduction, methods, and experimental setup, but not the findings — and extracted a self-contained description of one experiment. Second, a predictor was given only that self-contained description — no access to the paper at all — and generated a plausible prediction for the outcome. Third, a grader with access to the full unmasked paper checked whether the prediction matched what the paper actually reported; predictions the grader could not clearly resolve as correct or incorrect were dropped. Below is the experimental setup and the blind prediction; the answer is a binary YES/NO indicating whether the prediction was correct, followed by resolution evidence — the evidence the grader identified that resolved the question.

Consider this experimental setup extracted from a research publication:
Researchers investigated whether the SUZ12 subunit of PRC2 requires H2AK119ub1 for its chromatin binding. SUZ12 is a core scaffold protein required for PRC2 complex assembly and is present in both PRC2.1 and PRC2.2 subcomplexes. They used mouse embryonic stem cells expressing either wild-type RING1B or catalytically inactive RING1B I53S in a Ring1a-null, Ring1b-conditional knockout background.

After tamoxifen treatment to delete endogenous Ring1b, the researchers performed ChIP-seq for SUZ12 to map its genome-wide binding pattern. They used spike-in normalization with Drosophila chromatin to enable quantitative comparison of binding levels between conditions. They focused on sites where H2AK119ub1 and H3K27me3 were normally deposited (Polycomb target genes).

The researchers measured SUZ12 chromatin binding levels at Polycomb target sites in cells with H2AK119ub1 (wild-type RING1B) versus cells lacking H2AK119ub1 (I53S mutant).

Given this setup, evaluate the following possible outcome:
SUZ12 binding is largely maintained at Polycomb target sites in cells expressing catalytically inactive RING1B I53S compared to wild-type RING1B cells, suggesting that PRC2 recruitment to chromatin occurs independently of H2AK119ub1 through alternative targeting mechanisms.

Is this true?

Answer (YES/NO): NO